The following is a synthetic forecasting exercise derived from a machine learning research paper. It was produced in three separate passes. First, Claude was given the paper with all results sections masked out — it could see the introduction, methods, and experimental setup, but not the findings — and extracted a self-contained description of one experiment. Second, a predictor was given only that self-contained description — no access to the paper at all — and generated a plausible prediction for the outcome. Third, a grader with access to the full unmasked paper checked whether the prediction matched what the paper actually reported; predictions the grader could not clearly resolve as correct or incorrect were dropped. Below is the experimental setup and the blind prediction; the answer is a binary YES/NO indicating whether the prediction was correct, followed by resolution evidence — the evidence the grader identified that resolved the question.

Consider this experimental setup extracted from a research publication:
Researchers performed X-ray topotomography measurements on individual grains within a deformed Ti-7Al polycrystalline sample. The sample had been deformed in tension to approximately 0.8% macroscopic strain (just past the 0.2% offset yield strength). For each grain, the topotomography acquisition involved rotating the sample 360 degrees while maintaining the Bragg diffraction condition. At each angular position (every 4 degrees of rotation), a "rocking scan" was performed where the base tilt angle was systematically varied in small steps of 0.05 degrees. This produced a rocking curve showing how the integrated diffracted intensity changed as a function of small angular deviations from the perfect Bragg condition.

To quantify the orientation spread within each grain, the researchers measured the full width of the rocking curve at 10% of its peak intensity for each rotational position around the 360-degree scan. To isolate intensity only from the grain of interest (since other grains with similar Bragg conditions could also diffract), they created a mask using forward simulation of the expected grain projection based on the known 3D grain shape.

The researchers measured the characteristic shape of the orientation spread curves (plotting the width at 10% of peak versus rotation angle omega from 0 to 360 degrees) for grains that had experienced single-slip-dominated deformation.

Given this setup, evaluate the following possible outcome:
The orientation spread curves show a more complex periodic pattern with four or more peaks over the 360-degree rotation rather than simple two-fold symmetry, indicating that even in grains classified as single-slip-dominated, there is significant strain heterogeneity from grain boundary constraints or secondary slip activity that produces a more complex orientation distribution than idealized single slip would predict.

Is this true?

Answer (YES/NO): NO